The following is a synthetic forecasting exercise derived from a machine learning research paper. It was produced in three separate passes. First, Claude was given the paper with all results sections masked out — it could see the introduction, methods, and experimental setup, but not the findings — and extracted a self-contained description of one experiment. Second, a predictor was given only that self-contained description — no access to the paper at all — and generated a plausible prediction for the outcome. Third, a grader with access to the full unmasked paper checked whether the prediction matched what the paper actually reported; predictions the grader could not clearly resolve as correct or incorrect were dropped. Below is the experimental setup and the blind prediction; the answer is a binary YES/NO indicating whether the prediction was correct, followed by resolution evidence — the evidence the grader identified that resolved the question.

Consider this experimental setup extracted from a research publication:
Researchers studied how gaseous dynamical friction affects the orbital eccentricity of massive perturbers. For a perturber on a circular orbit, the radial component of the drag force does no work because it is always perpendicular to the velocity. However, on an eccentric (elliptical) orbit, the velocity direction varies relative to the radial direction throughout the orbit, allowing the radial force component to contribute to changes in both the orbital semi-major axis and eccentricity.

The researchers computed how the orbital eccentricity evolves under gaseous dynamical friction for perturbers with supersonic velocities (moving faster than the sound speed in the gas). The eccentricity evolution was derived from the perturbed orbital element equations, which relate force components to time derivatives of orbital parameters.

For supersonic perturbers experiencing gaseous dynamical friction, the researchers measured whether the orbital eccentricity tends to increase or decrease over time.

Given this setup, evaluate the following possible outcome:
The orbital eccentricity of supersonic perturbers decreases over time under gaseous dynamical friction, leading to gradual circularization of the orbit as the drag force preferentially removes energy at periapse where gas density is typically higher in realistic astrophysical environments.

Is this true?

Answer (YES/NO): NO